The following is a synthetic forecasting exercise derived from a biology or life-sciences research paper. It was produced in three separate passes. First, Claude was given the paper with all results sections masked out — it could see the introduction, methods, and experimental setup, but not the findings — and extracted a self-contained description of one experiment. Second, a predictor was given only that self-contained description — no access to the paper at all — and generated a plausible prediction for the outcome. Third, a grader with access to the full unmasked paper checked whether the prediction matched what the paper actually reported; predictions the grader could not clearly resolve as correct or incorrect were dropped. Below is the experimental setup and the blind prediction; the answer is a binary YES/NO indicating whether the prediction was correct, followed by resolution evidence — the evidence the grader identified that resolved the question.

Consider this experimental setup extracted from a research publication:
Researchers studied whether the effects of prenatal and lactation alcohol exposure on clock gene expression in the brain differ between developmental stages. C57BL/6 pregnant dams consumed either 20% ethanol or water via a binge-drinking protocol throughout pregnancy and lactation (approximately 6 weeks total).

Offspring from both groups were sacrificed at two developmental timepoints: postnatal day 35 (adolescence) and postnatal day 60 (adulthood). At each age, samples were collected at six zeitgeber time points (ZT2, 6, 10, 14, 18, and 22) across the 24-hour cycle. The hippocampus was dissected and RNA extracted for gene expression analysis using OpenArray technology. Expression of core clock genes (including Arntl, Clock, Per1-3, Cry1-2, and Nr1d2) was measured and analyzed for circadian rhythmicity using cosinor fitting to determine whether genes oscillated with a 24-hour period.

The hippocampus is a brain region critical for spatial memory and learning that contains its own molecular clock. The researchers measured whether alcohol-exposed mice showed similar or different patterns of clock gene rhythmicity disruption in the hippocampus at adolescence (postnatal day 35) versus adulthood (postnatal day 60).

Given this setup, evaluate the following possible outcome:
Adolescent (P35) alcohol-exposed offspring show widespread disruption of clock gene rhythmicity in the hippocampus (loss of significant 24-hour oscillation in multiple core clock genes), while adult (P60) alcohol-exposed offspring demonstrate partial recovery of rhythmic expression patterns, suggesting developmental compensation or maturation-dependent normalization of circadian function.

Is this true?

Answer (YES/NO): NO